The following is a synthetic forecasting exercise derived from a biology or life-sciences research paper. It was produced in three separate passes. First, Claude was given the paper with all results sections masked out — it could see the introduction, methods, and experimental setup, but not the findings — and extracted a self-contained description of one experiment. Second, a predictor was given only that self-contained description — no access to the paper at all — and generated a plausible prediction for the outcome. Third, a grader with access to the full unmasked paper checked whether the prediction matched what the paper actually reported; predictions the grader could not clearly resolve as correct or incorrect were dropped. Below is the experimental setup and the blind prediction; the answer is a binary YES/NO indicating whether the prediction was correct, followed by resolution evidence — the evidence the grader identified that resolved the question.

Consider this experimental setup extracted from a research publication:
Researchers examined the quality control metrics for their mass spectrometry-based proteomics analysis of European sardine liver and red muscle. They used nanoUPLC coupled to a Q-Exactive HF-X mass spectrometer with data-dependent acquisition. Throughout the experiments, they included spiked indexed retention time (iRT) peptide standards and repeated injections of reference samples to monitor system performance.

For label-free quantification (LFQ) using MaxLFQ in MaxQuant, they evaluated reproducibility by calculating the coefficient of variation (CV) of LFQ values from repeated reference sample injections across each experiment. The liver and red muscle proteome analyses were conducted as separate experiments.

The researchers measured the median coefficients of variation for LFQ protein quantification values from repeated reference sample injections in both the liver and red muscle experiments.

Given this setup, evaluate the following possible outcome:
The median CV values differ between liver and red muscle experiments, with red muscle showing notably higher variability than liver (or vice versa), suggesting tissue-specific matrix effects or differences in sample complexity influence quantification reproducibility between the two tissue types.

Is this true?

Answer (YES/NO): NO